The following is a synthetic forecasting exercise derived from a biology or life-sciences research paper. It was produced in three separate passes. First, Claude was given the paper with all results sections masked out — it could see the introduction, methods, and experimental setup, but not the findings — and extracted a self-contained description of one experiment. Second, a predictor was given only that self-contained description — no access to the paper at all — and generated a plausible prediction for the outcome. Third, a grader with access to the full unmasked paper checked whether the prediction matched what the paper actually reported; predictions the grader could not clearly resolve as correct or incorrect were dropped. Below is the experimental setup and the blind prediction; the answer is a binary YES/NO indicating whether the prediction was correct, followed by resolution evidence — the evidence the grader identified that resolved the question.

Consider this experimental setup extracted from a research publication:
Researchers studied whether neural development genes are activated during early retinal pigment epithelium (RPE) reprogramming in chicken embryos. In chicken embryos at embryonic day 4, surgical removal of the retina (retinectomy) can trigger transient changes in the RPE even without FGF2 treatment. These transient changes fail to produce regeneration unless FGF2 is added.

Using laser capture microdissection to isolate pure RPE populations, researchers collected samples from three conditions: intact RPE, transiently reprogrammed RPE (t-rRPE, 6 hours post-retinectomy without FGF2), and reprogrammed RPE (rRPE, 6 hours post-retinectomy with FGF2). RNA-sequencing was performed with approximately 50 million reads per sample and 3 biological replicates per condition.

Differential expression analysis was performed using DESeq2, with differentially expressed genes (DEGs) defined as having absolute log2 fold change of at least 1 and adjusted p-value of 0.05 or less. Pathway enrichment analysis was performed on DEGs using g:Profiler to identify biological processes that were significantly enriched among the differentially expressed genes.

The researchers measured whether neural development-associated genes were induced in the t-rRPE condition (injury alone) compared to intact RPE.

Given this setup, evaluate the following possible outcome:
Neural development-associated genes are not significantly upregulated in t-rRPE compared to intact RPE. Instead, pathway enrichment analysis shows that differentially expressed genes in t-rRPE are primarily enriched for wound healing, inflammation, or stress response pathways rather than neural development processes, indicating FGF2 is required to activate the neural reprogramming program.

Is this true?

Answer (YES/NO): NO